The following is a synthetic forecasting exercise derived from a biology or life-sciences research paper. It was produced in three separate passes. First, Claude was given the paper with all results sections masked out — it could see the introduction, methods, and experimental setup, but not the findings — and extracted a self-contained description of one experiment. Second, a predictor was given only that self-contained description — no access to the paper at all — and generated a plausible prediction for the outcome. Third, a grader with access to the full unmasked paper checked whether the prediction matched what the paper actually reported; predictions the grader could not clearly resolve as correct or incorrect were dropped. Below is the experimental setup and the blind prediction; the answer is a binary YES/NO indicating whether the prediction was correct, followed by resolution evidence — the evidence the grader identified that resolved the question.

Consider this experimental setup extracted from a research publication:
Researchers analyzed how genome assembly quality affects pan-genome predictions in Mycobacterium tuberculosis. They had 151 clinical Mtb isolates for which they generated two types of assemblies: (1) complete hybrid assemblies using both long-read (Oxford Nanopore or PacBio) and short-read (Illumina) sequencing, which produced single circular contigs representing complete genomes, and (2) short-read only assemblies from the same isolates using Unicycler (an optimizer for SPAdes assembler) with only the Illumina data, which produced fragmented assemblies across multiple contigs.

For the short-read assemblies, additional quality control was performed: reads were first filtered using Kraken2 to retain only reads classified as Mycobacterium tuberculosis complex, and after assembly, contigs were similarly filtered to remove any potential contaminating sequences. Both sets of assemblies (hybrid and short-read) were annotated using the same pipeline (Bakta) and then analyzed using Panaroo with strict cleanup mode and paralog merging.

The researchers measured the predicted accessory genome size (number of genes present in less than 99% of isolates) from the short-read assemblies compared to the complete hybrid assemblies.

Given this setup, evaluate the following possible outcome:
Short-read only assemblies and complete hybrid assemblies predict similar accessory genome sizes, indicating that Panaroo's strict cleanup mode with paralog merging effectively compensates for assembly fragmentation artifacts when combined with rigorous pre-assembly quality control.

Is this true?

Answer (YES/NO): NO